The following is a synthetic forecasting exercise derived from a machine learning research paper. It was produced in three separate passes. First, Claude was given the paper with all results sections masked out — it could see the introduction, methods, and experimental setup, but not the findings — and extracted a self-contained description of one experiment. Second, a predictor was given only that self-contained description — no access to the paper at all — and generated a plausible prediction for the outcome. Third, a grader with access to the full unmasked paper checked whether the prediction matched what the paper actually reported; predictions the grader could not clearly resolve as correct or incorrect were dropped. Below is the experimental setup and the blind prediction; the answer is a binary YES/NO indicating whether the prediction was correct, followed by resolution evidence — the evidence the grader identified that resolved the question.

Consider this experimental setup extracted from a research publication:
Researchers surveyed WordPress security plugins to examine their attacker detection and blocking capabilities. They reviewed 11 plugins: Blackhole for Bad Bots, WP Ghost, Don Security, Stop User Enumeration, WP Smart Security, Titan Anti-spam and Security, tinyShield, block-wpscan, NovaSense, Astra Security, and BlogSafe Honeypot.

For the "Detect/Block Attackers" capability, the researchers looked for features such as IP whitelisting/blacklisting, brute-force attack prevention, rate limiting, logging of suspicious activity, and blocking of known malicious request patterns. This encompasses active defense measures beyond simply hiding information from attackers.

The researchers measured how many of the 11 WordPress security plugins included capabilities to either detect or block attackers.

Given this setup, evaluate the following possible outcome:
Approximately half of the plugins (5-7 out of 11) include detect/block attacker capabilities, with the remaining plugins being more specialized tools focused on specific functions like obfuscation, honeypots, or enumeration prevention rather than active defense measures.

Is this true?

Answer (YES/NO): NO